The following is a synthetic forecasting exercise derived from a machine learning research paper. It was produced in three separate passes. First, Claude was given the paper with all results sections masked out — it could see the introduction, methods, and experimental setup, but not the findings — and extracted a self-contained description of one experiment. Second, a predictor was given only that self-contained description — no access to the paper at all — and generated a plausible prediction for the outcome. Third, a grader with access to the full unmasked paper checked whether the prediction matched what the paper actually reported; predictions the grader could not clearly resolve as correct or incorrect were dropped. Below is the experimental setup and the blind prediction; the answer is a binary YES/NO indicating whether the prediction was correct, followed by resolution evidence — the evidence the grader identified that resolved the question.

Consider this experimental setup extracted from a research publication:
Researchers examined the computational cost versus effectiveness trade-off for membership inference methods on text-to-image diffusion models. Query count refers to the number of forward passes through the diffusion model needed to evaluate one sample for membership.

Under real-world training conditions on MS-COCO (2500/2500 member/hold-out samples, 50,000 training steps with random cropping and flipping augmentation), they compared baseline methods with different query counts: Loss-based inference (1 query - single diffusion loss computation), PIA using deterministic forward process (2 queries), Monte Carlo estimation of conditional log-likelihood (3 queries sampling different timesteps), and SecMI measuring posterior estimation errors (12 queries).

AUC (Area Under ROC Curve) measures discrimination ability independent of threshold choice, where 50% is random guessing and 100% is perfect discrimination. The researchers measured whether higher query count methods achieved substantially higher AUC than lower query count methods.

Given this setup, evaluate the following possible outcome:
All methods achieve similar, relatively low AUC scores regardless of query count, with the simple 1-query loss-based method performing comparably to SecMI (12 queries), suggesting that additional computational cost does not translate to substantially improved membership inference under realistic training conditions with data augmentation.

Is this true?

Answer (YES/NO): YES